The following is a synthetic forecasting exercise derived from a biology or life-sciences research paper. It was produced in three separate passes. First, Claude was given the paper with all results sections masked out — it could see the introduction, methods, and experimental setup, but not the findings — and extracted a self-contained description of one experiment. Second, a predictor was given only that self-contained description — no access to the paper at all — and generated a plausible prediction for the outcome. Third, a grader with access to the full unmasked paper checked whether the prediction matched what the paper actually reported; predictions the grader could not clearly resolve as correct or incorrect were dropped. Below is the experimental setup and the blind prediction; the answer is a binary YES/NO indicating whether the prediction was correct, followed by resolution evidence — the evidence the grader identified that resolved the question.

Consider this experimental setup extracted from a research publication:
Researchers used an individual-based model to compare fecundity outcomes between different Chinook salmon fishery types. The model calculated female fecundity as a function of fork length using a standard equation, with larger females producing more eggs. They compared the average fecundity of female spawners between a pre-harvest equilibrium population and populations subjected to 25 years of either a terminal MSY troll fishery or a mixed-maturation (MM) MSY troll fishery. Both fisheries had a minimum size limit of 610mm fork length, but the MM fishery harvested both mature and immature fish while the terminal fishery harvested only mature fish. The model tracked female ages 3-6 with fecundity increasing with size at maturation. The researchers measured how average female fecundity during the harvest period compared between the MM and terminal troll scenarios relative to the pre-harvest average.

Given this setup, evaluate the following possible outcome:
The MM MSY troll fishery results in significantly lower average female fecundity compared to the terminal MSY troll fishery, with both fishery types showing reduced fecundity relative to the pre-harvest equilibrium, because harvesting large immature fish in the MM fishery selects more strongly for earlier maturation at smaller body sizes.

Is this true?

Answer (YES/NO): NO